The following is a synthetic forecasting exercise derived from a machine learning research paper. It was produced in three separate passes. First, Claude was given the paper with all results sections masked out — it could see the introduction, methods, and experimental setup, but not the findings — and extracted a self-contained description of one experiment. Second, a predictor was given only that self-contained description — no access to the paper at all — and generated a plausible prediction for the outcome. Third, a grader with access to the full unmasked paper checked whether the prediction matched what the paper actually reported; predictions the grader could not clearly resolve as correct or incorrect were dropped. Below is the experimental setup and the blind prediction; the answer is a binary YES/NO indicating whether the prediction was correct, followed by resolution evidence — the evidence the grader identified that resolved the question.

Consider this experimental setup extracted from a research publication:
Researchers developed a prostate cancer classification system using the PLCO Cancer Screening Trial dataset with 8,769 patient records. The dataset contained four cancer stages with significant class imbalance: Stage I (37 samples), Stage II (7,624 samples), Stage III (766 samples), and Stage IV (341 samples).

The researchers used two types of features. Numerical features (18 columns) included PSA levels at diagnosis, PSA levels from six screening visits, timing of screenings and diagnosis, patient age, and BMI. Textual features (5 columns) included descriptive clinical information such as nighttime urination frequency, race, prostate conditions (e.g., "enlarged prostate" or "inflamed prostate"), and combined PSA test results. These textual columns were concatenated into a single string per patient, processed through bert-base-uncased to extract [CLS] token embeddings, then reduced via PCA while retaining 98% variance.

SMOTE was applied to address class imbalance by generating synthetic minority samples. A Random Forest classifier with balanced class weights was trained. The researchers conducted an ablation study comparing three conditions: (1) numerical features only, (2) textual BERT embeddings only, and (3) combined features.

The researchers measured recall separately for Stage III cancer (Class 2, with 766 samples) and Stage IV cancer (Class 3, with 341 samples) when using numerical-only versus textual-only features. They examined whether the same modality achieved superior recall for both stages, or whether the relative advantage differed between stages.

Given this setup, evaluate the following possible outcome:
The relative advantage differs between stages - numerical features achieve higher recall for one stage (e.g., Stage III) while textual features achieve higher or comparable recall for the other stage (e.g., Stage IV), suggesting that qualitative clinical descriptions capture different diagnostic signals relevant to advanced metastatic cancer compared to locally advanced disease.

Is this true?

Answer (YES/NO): YES